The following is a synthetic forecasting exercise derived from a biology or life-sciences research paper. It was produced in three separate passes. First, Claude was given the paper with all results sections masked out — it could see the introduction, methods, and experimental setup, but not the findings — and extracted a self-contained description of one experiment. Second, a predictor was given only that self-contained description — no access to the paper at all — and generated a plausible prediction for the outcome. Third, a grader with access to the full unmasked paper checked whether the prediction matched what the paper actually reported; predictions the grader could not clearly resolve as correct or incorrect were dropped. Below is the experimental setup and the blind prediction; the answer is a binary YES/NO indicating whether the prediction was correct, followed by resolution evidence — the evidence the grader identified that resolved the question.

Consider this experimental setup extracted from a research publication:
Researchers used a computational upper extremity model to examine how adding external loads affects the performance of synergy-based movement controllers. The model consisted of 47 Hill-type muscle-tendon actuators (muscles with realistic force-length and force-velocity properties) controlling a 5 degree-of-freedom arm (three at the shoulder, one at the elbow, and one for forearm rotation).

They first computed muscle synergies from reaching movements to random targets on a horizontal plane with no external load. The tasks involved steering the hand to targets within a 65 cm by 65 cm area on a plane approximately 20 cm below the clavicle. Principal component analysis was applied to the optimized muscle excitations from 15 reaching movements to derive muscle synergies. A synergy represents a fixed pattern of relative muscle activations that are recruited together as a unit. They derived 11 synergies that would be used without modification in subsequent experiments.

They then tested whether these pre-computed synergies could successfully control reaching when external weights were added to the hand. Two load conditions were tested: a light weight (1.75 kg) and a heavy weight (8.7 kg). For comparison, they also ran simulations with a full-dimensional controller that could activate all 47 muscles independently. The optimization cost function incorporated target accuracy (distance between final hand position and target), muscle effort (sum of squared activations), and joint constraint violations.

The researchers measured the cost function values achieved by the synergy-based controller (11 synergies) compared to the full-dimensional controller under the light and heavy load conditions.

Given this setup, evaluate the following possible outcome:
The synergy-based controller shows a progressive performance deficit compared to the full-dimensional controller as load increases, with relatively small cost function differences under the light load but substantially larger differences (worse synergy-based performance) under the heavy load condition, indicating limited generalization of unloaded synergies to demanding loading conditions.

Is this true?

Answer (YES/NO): YES